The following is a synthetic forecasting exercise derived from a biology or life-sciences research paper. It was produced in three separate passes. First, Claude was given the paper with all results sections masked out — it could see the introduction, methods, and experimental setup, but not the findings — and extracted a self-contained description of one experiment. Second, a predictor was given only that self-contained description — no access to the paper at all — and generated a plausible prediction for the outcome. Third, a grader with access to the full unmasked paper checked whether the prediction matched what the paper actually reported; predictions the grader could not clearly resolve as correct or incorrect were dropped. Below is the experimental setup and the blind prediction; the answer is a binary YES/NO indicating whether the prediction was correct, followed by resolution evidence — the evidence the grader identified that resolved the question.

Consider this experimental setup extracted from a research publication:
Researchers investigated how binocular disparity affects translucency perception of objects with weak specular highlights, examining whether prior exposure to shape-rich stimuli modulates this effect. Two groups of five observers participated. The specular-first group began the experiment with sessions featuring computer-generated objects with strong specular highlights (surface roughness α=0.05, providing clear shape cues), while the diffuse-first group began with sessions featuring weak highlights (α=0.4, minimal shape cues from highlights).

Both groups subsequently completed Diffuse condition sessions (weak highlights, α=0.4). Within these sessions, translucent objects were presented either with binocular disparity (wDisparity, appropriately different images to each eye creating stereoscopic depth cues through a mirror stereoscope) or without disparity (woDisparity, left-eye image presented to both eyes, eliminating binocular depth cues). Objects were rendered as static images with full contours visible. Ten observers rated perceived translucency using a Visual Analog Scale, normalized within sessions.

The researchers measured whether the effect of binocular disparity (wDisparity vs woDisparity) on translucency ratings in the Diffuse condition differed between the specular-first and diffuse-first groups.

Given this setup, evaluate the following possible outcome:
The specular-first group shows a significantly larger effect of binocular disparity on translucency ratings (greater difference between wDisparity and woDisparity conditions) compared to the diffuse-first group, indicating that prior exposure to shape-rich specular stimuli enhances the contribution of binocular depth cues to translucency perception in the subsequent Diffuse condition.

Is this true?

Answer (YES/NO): NO